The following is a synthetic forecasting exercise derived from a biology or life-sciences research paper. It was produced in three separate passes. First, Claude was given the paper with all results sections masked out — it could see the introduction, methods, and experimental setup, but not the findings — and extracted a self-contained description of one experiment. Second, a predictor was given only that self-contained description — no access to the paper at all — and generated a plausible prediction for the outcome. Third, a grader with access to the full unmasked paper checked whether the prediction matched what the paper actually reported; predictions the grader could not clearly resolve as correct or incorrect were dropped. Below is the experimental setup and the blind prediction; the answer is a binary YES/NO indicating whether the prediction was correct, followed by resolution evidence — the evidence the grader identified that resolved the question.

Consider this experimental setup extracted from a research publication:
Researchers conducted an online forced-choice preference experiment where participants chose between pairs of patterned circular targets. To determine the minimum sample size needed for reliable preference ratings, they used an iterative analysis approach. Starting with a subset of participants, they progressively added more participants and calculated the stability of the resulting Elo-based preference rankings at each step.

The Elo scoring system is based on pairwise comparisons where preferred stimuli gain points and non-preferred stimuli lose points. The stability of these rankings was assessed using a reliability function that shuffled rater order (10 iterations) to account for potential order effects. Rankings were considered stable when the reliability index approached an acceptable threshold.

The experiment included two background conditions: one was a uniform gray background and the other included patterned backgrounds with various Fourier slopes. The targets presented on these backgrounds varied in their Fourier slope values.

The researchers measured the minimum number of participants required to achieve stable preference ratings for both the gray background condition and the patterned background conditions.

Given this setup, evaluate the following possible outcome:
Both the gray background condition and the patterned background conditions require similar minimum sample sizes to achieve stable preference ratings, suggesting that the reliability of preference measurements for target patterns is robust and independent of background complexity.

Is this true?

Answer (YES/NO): NO